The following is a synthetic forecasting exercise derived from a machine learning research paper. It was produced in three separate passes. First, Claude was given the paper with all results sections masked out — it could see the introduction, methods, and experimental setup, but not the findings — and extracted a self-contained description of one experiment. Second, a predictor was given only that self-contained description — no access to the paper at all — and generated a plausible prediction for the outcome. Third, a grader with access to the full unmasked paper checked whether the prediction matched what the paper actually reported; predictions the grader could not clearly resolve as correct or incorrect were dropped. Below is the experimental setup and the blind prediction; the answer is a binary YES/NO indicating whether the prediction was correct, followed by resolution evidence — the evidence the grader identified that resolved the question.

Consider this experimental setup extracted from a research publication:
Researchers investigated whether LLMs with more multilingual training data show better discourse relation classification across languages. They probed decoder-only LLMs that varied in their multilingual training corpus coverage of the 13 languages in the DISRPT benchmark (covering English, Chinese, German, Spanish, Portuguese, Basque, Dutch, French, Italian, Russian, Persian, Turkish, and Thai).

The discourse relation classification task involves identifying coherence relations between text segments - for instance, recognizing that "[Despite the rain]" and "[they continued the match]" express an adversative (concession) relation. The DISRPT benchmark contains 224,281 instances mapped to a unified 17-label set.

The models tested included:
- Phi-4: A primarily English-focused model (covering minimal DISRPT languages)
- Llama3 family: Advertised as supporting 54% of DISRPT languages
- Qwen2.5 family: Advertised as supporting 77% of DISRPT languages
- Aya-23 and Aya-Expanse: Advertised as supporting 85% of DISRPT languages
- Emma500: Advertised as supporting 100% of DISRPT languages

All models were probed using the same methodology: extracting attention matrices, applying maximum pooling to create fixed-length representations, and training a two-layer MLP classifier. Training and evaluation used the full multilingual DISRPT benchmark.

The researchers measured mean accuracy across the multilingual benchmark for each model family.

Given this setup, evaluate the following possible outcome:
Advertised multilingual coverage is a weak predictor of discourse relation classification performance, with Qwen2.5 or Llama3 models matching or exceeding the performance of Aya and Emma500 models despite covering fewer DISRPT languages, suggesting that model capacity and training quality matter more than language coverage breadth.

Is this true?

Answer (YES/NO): NO